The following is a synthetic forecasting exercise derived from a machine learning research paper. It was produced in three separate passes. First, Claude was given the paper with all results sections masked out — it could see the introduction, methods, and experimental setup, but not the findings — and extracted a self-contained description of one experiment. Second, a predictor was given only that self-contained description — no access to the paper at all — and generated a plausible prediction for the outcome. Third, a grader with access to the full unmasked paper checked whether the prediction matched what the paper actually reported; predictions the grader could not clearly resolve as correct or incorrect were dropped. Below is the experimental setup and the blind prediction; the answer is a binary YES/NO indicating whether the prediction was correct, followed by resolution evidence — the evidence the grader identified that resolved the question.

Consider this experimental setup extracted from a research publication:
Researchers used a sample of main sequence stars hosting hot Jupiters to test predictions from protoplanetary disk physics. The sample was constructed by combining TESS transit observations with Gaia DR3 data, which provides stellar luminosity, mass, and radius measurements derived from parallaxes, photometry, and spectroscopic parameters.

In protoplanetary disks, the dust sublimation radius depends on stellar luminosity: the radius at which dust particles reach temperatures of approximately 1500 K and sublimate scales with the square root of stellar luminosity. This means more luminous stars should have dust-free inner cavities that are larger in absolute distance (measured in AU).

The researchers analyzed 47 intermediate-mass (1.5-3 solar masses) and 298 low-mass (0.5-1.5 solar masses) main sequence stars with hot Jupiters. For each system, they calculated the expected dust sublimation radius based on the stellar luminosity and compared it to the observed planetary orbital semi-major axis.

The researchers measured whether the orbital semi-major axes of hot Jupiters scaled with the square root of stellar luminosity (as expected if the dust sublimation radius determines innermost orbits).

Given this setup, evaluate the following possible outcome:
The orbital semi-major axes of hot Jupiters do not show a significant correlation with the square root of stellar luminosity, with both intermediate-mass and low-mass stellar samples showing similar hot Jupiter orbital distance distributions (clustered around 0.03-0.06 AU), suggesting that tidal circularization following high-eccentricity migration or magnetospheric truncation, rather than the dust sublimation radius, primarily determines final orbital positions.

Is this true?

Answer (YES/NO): NO